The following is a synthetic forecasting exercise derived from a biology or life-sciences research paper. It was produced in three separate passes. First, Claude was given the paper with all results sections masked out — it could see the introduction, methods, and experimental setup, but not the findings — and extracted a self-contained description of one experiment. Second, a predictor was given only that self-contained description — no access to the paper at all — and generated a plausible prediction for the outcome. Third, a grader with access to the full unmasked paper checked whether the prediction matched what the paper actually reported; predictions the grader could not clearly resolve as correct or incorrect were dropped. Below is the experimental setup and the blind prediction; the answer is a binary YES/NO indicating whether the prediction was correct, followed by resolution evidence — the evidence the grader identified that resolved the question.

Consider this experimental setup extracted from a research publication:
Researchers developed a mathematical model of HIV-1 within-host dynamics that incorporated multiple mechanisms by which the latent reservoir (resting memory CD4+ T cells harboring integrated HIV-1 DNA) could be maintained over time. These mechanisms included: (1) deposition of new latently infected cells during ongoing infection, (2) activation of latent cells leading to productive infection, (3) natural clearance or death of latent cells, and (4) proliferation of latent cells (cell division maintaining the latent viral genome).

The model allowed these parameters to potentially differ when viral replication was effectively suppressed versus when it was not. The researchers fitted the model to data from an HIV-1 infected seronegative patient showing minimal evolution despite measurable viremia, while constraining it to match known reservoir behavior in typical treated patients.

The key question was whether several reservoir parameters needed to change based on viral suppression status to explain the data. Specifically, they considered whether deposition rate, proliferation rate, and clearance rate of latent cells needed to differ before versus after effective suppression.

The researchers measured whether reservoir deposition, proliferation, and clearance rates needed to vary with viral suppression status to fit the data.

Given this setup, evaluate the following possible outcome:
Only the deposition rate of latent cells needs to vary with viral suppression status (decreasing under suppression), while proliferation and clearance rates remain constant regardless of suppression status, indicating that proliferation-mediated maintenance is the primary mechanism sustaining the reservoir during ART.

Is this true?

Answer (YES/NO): NO